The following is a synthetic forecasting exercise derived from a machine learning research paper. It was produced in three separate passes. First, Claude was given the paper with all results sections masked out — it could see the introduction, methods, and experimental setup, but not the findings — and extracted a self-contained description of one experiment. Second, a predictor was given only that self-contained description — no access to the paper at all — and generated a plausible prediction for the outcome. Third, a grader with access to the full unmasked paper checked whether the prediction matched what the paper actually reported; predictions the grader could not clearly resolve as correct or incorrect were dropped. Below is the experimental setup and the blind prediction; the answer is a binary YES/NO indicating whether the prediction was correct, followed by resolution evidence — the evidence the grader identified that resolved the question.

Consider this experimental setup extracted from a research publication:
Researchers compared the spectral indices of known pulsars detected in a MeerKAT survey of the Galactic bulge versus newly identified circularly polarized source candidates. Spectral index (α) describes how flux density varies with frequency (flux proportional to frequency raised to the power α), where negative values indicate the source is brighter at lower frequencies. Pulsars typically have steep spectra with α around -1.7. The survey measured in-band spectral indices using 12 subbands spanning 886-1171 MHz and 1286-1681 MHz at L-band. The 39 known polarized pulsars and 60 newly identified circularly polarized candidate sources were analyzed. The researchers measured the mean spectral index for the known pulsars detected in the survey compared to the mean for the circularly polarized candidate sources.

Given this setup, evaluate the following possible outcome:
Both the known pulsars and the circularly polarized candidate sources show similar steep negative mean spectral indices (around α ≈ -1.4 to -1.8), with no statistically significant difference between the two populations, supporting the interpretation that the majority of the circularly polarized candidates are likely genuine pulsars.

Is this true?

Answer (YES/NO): NO